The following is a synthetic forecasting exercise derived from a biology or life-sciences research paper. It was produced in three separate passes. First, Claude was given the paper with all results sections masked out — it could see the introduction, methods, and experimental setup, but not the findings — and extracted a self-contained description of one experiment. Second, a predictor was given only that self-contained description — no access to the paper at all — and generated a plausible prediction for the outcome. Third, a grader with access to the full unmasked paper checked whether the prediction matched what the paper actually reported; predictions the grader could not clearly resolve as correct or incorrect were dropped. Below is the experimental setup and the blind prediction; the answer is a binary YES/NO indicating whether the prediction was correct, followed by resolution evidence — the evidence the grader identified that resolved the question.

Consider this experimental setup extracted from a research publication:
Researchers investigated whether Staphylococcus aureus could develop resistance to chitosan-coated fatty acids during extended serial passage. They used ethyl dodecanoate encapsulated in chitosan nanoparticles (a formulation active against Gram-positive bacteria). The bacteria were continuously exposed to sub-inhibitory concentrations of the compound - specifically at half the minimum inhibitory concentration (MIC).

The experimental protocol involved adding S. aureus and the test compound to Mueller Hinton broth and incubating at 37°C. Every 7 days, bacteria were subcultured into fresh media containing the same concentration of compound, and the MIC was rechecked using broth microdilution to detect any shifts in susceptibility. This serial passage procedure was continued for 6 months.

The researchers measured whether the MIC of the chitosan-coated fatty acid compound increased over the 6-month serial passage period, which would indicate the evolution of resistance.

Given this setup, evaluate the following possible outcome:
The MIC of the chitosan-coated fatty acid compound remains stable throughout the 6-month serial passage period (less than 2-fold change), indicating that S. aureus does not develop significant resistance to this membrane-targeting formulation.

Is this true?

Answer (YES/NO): YES